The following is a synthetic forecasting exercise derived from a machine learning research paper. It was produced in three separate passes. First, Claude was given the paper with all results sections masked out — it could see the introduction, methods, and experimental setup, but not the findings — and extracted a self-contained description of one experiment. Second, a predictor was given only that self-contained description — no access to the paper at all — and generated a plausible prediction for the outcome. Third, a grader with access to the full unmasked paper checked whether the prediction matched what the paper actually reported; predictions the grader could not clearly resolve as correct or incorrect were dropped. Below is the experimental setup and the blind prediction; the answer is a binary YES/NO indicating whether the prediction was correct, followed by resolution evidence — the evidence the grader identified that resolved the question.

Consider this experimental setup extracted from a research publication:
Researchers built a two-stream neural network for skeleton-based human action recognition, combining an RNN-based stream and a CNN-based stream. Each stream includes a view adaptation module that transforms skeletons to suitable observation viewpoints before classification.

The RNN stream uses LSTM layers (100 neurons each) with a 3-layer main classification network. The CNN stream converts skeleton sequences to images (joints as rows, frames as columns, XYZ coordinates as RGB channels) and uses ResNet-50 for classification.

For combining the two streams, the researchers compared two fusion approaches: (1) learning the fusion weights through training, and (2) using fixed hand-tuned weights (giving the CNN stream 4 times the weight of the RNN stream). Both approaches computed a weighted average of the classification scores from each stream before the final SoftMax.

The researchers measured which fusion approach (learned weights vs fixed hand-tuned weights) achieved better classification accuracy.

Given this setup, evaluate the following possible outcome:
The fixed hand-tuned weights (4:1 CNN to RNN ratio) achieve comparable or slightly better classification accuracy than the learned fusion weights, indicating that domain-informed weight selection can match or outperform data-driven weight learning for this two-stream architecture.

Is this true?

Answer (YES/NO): YES